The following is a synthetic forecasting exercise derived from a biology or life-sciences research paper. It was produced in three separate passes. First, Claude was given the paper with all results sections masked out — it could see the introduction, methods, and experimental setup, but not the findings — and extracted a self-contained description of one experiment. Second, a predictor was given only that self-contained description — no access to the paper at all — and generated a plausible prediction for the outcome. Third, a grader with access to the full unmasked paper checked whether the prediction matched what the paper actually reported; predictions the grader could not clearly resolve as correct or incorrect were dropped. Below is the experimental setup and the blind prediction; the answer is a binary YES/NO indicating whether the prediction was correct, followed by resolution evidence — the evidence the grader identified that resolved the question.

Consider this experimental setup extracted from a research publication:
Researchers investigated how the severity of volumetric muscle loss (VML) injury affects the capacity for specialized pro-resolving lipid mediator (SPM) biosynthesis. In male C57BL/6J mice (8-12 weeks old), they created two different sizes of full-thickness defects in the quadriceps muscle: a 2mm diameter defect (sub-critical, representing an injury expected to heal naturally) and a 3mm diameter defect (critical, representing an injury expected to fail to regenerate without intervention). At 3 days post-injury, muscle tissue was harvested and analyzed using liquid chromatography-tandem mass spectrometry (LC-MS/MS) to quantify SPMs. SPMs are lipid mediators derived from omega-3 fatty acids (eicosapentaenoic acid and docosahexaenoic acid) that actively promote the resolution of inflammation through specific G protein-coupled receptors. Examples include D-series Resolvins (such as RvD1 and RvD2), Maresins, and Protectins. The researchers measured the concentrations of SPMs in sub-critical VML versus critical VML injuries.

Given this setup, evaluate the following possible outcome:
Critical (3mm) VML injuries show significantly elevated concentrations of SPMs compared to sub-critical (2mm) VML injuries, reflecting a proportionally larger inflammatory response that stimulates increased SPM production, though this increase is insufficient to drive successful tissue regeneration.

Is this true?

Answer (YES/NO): NO